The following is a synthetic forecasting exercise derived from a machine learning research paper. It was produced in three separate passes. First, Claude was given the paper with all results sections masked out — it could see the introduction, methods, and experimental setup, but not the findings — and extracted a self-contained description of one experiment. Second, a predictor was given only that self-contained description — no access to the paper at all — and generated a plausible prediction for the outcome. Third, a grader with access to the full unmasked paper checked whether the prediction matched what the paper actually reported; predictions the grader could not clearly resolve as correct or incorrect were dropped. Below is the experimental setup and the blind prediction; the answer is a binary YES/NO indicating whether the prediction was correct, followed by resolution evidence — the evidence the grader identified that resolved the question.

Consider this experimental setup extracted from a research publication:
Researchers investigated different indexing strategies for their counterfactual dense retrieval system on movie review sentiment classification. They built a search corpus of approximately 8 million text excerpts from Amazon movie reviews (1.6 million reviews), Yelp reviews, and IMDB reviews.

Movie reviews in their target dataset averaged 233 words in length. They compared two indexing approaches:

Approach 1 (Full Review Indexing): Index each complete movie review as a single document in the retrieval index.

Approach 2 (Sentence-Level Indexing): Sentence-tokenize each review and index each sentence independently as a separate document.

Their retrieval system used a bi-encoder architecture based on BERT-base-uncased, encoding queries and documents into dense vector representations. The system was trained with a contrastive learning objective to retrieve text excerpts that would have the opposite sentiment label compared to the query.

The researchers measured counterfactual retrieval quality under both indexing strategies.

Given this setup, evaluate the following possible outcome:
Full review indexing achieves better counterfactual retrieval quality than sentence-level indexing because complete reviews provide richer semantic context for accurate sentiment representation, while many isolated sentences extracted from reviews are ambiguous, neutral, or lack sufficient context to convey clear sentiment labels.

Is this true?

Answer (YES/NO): NO